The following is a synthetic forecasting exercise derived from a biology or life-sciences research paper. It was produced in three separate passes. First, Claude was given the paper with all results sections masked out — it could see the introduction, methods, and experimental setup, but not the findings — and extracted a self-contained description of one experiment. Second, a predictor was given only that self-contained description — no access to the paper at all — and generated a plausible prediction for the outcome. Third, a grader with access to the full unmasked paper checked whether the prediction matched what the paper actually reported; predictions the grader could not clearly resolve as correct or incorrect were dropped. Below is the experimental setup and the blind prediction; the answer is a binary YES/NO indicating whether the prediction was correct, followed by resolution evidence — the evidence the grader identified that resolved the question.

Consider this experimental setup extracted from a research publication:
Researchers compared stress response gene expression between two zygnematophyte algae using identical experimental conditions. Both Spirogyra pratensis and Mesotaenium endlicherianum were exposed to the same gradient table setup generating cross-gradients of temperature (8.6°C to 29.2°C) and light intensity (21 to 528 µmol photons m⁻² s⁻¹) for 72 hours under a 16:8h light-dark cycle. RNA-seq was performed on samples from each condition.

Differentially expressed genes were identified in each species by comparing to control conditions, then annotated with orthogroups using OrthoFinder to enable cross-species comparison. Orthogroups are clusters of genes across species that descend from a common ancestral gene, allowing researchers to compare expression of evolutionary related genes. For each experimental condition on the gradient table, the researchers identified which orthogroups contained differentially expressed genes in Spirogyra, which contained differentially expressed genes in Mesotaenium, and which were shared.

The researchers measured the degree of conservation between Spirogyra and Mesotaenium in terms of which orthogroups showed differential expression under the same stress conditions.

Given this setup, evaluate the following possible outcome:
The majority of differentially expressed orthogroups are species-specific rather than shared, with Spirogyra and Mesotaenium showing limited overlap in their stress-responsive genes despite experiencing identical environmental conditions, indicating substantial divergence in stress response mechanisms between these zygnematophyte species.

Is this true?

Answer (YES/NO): NO